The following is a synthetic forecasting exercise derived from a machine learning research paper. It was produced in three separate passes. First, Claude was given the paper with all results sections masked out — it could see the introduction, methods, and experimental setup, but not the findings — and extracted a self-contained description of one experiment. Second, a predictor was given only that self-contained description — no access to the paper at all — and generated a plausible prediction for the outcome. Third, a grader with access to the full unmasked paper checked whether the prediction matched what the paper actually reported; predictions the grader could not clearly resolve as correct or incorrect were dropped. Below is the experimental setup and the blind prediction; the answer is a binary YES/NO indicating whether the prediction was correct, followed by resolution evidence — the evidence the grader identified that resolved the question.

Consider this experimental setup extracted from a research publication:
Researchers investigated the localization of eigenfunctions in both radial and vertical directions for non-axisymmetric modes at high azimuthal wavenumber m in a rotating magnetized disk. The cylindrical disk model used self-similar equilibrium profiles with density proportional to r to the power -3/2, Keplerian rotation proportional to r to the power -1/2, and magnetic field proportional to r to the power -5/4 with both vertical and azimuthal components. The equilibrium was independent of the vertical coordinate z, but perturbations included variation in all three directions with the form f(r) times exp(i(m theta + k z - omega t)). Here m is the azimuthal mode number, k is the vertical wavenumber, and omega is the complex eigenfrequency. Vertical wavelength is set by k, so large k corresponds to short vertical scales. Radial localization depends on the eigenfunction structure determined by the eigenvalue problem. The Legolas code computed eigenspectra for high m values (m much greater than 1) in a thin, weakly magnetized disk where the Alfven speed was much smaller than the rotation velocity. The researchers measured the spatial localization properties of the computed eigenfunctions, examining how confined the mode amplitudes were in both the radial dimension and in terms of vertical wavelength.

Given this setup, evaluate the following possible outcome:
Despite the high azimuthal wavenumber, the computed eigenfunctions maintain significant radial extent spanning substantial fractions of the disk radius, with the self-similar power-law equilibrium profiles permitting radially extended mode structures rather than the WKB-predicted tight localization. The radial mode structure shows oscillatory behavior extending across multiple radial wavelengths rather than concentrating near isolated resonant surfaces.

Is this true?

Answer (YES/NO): NO